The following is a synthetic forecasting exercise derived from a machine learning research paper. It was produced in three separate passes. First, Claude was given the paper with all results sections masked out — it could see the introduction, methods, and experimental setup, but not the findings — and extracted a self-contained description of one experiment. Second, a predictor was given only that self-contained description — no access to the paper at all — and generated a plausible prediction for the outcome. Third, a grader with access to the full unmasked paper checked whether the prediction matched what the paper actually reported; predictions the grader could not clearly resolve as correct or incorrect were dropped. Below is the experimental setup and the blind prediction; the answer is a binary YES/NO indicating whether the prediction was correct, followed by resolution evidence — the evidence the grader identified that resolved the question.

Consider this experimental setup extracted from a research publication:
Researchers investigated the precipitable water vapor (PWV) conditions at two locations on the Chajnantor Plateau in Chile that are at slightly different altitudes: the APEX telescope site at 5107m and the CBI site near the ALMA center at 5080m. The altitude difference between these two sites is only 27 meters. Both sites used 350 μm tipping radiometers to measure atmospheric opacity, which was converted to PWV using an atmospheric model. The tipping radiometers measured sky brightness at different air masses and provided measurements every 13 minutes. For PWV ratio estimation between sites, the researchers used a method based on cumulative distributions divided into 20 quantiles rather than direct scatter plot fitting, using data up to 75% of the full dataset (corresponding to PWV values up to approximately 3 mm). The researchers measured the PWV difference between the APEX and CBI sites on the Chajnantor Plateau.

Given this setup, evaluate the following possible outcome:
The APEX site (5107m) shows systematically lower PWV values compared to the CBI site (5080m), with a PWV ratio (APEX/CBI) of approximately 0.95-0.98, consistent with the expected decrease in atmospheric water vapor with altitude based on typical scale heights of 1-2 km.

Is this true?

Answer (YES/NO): NO